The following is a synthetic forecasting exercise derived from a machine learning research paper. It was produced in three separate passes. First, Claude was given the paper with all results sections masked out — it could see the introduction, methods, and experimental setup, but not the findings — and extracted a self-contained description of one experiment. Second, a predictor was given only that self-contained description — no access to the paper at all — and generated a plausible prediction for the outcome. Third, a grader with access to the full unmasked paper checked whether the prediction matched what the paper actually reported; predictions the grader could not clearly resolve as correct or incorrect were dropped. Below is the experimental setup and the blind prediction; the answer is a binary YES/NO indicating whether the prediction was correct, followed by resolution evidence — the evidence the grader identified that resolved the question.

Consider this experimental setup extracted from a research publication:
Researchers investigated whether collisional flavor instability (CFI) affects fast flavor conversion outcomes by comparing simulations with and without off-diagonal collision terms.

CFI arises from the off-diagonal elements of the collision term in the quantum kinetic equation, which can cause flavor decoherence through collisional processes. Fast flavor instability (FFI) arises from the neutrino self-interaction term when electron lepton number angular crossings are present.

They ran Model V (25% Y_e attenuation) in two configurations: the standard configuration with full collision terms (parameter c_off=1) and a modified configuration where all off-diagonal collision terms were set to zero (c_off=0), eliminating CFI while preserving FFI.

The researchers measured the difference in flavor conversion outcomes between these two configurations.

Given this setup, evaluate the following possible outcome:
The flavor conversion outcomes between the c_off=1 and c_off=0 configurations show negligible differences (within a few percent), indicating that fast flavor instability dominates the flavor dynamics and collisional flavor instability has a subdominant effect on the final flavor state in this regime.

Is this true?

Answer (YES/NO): NO